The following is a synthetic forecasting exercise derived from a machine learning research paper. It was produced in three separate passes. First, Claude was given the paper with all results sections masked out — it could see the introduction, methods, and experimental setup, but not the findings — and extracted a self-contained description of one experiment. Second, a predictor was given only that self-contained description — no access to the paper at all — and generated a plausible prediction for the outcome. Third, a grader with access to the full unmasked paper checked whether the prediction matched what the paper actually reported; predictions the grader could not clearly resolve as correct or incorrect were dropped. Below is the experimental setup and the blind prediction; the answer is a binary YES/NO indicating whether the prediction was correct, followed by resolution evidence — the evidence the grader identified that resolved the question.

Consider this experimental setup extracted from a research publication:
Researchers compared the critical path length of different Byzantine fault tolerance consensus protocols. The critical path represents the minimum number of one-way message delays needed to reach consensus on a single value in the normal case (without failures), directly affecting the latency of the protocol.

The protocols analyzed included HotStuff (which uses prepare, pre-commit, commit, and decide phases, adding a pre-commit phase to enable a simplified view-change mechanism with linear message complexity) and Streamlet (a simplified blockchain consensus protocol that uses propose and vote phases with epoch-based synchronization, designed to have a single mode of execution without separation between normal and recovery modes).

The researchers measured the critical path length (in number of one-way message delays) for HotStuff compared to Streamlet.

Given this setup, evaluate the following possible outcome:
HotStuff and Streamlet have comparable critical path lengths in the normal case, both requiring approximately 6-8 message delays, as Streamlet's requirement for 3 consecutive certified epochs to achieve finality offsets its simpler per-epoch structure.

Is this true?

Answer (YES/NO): NO